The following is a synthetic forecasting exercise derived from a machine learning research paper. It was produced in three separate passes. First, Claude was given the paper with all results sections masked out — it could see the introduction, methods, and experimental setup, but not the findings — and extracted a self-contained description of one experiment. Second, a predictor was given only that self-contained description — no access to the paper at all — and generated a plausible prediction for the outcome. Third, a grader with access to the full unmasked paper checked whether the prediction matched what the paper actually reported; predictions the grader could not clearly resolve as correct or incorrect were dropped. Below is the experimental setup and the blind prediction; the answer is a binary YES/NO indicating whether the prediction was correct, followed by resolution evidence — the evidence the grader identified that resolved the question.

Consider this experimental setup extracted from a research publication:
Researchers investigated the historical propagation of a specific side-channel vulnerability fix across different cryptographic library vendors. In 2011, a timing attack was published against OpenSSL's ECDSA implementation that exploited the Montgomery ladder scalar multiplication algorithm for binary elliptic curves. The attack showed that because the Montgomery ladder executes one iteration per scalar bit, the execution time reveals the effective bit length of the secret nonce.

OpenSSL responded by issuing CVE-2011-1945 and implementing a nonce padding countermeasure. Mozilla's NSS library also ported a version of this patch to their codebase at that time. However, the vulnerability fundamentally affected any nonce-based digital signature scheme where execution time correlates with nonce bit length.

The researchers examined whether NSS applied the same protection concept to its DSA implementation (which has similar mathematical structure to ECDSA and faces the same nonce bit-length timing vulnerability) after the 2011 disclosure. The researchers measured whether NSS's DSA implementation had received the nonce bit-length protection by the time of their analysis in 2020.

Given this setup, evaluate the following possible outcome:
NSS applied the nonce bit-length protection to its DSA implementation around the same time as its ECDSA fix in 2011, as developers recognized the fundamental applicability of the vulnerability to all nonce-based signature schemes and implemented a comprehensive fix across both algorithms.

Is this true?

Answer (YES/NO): NO